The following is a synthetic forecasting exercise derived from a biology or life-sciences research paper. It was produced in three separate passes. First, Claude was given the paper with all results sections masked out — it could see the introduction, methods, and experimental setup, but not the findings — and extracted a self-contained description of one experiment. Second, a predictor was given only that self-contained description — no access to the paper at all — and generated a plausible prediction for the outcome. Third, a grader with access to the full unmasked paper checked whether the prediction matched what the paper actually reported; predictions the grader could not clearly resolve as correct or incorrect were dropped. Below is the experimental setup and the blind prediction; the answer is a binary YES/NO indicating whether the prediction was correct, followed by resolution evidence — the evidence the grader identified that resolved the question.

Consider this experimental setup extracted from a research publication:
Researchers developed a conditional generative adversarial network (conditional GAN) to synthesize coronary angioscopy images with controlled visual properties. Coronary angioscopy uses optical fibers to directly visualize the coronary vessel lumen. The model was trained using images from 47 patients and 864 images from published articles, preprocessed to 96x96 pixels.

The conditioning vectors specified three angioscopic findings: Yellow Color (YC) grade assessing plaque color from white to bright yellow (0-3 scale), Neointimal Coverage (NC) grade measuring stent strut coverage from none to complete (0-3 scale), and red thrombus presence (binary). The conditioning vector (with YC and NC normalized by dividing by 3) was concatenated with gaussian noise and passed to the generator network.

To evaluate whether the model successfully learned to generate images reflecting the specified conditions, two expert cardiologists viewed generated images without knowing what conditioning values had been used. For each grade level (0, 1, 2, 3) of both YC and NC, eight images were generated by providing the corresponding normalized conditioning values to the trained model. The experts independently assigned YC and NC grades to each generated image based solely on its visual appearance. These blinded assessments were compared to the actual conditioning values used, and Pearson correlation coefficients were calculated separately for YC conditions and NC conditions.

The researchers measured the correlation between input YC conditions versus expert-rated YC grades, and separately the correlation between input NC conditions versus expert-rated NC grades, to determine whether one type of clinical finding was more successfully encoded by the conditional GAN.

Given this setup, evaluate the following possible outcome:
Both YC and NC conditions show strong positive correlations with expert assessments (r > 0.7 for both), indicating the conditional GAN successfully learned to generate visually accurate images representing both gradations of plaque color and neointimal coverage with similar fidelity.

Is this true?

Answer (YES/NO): NO